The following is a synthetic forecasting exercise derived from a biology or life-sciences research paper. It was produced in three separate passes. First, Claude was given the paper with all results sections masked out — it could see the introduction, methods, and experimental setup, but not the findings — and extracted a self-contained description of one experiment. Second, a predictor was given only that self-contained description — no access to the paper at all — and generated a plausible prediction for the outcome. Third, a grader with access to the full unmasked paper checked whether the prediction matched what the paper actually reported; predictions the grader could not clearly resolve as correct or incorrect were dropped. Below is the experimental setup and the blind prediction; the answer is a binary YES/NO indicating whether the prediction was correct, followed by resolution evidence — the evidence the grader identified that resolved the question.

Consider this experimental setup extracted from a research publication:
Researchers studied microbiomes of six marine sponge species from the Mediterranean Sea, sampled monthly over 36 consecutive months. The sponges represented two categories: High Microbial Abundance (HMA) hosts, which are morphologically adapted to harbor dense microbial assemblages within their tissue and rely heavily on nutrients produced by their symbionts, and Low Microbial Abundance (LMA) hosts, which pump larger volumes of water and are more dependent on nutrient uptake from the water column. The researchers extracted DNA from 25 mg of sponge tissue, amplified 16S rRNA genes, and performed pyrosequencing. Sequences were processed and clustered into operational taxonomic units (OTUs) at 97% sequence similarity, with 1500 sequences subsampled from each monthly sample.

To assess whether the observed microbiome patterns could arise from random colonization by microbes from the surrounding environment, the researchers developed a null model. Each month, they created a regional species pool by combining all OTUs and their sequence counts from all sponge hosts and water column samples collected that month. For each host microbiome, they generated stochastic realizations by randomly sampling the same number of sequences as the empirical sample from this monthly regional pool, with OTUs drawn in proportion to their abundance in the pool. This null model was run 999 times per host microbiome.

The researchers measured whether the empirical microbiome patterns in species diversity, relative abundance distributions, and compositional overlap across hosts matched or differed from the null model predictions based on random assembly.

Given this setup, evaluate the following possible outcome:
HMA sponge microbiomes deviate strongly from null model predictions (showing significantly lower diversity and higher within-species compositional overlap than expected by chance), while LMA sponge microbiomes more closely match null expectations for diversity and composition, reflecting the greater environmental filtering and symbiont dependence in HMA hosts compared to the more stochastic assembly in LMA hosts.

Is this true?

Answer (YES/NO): NO